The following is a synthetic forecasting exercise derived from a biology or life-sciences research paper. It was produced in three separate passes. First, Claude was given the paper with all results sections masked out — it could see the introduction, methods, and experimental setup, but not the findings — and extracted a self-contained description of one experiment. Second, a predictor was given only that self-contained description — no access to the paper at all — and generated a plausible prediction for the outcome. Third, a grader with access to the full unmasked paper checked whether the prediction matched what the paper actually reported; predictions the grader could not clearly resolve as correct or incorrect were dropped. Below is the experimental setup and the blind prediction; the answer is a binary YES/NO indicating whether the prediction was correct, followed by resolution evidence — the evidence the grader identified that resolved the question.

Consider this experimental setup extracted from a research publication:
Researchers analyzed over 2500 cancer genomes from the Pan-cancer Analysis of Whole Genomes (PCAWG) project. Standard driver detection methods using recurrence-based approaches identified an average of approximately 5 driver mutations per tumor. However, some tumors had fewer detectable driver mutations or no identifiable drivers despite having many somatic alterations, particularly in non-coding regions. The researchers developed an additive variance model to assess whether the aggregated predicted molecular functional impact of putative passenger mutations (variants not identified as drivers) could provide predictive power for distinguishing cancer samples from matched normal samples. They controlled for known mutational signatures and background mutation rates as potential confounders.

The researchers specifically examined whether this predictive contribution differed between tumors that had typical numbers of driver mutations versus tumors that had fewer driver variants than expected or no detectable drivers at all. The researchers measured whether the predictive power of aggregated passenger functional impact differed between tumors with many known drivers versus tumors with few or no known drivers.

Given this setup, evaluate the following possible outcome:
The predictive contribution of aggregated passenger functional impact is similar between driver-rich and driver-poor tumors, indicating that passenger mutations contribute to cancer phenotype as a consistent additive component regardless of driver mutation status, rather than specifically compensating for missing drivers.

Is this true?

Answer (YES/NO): NO